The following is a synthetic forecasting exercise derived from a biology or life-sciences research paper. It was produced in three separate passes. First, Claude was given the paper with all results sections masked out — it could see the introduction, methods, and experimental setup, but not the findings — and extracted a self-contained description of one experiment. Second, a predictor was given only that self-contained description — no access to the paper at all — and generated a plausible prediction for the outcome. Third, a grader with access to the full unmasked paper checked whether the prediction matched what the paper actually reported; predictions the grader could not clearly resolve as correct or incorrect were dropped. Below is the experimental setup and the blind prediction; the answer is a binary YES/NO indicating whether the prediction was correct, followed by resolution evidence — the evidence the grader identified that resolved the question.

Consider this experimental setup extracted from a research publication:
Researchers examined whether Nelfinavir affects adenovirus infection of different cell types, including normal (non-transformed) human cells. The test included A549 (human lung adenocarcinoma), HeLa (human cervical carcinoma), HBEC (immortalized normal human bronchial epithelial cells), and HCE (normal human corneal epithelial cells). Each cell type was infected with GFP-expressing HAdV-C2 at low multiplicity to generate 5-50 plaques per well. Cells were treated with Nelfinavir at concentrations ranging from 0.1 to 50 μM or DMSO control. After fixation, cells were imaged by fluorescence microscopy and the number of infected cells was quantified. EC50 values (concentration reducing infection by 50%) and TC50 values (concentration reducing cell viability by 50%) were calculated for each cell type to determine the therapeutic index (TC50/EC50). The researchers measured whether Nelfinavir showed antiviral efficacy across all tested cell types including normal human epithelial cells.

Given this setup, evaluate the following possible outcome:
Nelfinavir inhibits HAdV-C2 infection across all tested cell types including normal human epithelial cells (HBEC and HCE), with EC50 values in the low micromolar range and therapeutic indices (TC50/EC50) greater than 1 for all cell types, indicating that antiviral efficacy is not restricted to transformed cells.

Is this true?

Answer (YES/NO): YES